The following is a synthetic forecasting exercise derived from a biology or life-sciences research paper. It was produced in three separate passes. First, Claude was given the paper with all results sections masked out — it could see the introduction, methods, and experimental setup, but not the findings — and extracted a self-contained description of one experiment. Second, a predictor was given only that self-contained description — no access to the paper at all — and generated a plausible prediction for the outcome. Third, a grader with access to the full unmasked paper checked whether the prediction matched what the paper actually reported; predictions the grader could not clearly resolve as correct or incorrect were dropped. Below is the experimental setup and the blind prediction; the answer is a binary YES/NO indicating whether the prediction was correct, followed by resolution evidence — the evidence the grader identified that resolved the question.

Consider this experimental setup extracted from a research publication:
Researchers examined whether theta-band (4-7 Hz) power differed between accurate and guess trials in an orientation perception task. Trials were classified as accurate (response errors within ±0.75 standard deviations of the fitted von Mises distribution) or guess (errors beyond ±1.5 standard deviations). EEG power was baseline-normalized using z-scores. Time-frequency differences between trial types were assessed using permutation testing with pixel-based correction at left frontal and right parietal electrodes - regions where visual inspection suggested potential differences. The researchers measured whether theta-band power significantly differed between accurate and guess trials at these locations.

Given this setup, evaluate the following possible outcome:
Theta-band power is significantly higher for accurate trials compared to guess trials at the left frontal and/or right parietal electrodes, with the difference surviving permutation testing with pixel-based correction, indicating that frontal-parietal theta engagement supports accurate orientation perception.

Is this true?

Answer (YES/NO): NO